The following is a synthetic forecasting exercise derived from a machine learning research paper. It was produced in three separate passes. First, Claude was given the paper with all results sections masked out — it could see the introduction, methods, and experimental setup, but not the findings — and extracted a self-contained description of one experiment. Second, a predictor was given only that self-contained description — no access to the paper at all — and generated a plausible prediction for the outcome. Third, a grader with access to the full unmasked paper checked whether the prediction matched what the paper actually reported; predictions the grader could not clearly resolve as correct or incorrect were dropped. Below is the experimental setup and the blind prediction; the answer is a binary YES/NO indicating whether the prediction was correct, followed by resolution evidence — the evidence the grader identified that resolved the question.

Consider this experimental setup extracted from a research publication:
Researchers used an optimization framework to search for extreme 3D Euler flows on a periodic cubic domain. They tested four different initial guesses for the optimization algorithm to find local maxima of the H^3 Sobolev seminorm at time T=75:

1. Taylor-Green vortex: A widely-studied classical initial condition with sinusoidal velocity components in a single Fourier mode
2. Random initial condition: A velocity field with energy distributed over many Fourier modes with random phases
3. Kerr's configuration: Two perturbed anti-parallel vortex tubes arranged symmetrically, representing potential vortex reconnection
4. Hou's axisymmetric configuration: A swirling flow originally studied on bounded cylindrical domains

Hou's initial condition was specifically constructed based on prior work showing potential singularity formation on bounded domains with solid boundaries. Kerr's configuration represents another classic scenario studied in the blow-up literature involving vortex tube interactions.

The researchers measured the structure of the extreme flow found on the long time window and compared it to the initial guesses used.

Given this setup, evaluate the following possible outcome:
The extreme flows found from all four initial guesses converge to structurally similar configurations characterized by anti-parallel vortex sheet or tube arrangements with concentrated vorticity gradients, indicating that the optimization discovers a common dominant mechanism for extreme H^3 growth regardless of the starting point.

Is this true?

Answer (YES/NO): NO